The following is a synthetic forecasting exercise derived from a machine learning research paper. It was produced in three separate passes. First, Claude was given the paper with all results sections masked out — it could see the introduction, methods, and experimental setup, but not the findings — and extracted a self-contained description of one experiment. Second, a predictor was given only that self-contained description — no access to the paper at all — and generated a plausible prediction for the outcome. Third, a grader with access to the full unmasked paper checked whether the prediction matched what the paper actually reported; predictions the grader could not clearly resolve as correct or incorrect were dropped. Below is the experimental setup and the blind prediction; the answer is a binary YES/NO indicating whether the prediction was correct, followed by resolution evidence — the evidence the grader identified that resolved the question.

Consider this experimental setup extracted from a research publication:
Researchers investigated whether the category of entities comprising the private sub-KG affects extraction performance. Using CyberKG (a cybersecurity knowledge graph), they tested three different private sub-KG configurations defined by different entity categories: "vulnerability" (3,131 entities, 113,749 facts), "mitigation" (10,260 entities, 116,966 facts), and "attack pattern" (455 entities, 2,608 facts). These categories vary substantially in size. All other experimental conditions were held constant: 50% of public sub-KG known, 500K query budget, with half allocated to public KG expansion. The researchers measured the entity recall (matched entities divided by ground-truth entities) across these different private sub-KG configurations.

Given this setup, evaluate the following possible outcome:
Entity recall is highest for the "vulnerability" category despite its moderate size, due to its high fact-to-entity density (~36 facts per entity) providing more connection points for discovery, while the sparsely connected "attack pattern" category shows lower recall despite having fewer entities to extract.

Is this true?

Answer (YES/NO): NO